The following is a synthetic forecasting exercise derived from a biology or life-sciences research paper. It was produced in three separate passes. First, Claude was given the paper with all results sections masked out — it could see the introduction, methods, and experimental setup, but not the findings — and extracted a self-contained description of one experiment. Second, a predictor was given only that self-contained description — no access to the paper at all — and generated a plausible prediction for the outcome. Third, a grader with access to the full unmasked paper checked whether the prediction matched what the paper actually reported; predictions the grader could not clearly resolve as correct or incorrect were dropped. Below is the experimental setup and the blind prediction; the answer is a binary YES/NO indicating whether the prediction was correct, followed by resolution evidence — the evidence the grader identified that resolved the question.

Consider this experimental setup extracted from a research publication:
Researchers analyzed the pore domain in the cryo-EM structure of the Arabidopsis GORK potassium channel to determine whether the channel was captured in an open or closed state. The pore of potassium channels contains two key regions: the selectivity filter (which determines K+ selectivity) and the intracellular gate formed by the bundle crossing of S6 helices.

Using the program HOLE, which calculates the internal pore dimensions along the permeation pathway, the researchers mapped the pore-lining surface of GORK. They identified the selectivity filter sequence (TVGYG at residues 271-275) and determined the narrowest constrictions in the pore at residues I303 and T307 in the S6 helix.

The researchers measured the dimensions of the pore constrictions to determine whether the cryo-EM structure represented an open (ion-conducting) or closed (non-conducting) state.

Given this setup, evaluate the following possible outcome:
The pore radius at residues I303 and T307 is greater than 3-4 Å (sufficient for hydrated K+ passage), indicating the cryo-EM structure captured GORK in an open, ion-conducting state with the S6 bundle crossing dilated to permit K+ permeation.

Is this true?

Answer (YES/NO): NO